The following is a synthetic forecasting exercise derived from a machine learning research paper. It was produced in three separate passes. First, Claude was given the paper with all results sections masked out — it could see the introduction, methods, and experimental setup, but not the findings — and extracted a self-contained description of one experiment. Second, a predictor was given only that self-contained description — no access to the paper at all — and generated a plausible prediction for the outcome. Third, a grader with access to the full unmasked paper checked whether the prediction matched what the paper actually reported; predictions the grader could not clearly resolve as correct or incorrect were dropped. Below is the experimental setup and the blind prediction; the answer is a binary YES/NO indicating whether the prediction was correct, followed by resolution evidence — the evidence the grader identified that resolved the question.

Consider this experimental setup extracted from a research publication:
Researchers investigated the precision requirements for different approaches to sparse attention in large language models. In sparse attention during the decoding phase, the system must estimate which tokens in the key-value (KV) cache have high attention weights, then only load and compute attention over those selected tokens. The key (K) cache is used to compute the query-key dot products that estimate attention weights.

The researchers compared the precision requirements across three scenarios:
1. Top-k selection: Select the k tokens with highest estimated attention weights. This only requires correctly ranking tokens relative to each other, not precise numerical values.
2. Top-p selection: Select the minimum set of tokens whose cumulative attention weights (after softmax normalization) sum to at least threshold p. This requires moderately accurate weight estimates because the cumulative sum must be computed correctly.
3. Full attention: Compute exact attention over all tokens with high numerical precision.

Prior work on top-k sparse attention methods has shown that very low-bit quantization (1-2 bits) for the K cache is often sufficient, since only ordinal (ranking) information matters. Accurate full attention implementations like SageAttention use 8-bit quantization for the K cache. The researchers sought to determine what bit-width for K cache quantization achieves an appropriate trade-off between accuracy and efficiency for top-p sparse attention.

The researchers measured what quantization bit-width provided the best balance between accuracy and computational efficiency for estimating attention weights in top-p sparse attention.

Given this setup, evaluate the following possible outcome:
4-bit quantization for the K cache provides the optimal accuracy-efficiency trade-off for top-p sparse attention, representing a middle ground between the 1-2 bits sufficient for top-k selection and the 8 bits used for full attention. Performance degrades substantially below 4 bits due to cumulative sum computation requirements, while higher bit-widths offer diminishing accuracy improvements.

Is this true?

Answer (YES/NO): YES